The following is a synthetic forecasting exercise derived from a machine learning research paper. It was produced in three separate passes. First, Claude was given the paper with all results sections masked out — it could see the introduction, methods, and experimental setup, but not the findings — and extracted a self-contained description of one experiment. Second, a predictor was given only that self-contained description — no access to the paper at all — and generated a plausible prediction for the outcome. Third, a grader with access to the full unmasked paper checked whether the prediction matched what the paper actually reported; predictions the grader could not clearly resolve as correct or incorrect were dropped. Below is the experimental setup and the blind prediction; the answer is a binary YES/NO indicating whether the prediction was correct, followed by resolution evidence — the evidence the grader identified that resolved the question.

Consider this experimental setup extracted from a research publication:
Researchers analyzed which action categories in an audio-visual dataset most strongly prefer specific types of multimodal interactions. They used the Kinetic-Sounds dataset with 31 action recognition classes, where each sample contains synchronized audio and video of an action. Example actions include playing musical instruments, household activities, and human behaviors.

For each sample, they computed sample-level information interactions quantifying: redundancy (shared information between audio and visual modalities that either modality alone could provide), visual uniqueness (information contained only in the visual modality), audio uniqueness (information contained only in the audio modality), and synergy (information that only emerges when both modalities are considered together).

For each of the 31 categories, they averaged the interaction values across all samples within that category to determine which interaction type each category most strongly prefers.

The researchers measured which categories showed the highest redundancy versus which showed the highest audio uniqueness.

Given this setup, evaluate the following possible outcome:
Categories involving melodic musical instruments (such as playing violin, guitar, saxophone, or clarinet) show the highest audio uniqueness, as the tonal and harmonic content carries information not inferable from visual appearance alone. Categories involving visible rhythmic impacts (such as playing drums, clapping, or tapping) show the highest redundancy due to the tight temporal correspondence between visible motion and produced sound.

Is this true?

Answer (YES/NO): NO